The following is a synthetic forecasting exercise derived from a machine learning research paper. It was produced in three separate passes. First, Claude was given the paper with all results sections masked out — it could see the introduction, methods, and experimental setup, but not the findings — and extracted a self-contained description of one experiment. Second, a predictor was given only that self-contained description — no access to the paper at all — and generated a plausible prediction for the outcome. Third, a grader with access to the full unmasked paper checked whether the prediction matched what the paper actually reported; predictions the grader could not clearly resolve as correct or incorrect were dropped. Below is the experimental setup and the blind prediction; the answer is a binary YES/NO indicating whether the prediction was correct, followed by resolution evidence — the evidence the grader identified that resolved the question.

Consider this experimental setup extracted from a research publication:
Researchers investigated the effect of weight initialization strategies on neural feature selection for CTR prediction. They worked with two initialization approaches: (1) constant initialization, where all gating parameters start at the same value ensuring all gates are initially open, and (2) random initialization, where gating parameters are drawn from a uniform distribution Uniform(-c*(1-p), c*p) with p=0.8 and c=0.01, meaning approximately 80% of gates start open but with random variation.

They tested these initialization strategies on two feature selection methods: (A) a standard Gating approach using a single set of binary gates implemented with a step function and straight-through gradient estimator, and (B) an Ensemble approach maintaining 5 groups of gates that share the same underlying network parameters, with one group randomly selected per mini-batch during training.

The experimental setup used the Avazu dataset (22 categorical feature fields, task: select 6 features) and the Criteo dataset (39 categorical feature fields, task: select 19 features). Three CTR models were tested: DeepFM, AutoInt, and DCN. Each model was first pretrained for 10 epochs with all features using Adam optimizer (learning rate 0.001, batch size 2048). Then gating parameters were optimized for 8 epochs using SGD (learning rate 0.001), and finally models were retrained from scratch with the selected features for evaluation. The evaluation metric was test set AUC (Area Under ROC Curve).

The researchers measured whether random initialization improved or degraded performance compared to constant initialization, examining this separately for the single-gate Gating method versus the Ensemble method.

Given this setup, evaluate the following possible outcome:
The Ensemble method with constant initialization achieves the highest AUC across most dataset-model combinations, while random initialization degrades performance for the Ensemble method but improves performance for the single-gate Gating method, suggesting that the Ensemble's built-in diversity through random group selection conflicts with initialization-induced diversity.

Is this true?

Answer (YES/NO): NO